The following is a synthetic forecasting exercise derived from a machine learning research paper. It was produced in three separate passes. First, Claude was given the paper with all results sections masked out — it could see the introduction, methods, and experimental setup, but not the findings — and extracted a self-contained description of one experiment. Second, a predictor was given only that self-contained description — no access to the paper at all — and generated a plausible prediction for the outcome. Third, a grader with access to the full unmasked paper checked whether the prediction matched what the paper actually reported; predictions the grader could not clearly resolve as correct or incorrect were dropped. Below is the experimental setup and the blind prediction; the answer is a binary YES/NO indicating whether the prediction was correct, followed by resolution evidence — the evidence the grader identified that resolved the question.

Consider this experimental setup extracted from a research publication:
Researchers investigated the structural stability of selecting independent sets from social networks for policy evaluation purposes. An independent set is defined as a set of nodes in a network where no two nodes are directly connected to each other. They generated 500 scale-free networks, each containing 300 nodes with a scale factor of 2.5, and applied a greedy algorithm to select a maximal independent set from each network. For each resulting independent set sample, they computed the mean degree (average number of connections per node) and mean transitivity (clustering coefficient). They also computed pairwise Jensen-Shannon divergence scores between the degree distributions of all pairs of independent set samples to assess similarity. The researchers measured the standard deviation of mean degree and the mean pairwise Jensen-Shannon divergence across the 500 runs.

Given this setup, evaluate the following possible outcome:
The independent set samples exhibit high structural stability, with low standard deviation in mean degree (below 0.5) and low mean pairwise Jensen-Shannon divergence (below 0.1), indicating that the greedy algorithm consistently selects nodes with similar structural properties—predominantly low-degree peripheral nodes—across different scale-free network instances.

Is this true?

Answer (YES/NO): YES